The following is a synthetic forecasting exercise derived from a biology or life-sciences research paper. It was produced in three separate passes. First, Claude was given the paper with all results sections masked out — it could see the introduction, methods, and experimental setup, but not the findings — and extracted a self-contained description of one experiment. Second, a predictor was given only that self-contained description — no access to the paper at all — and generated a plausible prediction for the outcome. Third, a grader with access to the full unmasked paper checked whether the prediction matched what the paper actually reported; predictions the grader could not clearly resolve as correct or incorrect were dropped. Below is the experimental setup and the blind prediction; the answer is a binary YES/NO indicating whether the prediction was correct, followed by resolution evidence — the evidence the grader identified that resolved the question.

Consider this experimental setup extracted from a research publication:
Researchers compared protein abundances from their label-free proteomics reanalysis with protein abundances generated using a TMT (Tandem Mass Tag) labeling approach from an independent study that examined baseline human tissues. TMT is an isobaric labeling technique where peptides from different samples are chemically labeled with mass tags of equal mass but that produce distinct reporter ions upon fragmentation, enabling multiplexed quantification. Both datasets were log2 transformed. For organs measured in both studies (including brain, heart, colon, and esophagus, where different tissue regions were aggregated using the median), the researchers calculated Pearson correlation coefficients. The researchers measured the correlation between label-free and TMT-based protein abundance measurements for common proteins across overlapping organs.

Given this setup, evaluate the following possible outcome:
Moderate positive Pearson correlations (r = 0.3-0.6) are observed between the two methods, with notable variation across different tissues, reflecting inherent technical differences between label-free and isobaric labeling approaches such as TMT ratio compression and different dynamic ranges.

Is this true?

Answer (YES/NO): NO